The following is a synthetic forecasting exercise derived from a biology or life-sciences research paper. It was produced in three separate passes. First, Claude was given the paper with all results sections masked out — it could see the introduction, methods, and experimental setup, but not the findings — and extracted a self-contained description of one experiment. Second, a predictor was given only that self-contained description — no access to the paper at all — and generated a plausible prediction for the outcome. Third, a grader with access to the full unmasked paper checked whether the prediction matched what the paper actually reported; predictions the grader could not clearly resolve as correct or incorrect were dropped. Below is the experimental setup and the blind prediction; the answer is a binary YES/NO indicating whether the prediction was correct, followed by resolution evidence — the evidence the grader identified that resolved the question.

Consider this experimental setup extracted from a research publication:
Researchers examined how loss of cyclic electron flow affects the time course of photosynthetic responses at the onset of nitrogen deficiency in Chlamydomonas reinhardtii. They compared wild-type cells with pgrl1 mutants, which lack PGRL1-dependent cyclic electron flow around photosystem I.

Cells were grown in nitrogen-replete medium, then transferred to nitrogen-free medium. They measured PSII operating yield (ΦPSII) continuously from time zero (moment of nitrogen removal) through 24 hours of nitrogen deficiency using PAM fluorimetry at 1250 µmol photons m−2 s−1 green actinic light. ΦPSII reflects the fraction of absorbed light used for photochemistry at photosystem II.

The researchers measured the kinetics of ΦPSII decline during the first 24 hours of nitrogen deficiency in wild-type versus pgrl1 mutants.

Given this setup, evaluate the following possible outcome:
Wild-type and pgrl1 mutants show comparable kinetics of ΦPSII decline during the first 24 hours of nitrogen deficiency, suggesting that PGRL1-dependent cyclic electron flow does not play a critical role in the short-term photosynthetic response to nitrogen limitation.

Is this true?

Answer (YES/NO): NO